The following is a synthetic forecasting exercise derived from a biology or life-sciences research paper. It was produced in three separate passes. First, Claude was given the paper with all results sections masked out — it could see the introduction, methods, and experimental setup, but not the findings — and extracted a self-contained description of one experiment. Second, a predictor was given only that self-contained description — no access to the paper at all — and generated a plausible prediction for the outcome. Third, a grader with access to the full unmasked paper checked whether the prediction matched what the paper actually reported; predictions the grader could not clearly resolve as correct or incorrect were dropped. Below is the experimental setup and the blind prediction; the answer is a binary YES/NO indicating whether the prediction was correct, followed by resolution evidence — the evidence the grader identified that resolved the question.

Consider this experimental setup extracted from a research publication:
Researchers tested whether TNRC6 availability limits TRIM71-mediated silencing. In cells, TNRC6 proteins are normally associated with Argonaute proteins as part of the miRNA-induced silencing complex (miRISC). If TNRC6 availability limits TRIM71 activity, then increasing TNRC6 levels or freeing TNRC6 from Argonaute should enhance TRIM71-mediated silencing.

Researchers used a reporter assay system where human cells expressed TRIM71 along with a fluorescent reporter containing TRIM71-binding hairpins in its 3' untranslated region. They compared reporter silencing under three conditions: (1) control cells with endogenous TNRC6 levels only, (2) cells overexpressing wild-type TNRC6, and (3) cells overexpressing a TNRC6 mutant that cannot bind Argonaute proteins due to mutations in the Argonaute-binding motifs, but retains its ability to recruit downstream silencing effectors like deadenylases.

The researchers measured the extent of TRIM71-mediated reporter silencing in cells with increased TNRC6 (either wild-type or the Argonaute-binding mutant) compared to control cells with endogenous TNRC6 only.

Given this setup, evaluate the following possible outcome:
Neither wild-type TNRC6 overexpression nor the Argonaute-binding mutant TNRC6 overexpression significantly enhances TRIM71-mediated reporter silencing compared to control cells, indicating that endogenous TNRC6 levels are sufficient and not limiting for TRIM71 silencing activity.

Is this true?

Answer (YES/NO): NO